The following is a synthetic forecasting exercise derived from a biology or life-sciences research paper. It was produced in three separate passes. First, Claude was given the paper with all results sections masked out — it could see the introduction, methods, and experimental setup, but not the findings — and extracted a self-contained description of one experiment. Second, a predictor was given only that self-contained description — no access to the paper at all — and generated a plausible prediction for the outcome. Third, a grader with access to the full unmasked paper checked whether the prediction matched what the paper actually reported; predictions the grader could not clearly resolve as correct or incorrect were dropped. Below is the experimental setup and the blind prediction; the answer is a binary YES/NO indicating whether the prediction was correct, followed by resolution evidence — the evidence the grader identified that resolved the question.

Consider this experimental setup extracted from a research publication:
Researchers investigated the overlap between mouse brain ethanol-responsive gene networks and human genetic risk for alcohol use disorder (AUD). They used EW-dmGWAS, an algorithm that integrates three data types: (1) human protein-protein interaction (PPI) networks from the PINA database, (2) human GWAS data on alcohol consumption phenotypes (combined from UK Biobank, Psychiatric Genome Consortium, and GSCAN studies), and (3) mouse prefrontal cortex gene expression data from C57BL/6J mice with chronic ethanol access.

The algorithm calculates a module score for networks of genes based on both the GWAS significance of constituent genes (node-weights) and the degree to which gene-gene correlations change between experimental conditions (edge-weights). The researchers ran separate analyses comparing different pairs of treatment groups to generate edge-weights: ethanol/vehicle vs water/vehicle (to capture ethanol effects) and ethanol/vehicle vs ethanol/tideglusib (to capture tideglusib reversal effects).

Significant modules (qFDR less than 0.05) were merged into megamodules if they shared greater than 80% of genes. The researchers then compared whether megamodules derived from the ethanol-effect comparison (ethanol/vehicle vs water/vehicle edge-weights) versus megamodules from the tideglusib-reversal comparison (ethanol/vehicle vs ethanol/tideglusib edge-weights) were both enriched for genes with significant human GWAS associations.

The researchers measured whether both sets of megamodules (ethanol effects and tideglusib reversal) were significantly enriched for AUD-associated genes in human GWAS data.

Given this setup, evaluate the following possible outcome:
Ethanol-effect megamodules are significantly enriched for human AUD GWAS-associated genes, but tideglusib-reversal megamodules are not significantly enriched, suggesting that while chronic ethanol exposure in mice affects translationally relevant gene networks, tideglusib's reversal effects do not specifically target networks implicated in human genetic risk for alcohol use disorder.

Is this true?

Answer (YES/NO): NO